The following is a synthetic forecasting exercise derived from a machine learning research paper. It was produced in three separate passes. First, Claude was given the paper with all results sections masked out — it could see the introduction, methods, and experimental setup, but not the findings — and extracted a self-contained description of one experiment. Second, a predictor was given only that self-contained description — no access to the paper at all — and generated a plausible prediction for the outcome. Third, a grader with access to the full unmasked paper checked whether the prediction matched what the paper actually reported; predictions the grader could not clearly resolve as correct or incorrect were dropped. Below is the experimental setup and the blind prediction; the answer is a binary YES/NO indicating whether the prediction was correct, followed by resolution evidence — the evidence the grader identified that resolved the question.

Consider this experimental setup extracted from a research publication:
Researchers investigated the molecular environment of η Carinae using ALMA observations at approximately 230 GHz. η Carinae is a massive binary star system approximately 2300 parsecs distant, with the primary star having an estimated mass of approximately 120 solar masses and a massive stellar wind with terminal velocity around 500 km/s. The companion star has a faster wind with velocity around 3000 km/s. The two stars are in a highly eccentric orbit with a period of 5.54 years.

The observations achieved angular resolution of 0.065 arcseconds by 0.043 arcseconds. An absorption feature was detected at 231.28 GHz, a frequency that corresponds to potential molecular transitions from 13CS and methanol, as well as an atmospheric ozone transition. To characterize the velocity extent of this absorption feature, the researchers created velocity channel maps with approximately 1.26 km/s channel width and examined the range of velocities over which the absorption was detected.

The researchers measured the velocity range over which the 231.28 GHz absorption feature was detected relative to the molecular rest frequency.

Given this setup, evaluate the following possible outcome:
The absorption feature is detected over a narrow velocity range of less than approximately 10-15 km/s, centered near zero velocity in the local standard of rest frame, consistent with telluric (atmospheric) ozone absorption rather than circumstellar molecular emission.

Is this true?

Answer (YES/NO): NO